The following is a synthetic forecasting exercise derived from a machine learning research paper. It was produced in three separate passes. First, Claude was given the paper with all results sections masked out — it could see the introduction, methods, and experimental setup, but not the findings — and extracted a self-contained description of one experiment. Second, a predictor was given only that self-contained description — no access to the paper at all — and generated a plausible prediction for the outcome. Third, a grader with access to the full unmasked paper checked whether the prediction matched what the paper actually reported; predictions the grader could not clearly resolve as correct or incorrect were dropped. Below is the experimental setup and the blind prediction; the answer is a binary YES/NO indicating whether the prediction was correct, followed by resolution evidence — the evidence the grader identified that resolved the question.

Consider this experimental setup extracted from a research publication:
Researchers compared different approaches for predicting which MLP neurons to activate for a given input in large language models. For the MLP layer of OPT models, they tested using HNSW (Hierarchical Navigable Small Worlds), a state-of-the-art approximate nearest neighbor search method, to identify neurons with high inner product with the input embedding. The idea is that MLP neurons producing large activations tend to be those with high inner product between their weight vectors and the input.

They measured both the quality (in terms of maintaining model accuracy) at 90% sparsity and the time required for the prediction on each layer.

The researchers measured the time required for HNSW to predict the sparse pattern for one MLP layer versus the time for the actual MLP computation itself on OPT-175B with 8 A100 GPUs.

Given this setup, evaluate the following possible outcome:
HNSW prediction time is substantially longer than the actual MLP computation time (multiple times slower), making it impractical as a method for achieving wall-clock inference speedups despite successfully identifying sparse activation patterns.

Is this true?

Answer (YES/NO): YES